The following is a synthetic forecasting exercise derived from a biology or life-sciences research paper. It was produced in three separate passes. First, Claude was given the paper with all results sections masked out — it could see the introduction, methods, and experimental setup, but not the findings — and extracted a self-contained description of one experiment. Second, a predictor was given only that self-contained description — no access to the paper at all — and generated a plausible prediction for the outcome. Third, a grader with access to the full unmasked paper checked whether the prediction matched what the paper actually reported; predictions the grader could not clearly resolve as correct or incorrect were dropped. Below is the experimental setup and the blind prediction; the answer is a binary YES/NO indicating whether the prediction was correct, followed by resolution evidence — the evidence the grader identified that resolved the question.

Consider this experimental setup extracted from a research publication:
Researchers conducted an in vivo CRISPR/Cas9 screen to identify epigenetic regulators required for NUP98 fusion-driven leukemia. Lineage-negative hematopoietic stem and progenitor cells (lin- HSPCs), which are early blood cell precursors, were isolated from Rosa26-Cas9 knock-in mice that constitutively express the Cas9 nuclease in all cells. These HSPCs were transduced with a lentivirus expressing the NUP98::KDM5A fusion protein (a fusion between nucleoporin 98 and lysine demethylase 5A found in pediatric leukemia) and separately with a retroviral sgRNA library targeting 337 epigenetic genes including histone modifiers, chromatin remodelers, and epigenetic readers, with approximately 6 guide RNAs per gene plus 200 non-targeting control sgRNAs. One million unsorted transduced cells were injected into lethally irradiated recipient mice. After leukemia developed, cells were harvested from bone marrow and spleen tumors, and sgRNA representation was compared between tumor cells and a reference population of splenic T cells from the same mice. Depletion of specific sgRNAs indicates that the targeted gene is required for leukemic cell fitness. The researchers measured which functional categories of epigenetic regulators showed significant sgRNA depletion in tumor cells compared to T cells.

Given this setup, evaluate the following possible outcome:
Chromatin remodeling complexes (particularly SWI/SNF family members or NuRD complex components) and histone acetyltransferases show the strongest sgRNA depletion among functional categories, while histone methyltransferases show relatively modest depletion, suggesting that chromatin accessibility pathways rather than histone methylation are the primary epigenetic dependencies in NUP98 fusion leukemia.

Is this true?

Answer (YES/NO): NO